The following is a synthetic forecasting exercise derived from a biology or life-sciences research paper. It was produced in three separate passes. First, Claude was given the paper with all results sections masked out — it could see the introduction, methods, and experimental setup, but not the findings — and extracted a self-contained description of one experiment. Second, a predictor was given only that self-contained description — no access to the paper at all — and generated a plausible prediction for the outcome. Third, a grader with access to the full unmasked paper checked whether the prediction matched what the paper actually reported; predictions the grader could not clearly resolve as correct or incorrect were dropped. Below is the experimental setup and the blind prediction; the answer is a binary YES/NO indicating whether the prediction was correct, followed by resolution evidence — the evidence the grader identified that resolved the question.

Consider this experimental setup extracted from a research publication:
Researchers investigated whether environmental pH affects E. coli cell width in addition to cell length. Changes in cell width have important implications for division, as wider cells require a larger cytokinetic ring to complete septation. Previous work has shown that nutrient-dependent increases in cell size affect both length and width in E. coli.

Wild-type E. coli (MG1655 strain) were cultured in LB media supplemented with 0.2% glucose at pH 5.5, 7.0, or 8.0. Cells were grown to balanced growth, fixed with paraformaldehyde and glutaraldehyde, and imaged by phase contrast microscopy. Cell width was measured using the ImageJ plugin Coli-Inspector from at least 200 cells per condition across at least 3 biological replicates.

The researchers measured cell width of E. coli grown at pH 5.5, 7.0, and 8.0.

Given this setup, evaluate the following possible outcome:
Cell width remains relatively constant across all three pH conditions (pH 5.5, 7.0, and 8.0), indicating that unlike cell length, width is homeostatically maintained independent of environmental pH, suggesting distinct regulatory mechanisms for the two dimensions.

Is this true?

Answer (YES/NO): YES